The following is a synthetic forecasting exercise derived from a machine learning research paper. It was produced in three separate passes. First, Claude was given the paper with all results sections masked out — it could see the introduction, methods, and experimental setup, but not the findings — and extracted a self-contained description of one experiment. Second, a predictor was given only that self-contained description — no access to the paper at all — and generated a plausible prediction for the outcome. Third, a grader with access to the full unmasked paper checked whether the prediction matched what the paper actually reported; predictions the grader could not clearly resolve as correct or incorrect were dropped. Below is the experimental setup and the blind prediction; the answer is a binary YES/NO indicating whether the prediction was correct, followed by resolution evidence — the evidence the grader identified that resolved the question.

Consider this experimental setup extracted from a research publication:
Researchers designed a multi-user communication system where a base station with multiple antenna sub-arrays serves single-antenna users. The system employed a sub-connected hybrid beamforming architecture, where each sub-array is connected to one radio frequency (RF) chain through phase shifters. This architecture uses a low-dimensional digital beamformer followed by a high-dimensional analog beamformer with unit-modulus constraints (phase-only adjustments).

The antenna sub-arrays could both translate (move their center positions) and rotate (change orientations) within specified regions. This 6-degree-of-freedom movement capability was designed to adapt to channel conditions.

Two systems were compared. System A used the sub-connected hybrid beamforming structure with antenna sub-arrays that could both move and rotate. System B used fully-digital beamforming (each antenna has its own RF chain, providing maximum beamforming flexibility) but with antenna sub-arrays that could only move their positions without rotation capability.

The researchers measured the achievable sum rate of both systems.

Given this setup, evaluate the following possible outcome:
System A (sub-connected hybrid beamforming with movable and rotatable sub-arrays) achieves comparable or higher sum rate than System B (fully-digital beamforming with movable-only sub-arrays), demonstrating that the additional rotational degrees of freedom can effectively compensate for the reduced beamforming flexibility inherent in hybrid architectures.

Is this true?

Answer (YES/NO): YES